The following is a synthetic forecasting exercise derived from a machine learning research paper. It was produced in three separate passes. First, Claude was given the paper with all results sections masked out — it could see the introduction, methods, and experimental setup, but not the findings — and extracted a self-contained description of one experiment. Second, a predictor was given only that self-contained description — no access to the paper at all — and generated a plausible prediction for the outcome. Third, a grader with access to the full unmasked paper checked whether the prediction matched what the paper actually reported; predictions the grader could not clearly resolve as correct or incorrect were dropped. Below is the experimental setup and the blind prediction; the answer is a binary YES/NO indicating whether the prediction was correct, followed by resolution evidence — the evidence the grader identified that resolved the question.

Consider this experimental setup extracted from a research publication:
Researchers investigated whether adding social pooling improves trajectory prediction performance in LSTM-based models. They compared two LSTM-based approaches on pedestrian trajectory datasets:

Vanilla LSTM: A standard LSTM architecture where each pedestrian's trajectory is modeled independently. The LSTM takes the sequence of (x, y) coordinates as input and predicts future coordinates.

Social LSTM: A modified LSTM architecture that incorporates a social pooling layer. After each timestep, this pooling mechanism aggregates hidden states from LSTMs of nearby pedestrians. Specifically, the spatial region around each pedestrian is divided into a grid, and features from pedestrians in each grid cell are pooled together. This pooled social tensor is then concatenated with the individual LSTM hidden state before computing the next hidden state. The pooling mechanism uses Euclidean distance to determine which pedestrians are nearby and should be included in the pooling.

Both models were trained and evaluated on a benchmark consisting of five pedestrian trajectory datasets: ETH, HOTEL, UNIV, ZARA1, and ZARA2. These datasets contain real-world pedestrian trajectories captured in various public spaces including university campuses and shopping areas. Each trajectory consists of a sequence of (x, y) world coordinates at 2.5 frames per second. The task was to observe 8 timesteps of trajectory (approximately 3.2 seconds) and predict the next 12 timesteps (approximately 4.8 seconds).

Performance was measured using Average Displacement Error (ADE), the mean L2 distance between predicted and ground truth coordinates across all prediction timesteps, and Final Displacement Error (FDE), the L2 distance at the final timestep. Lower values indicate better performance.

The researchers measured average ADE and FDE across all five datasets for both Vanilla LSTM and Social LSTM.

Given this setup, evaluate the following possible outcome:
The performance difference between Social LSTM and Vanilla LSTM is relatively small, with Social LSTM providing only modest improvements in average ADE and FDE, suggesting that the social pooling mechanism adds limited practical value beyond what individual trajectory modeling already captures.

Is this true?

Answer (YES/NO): NO